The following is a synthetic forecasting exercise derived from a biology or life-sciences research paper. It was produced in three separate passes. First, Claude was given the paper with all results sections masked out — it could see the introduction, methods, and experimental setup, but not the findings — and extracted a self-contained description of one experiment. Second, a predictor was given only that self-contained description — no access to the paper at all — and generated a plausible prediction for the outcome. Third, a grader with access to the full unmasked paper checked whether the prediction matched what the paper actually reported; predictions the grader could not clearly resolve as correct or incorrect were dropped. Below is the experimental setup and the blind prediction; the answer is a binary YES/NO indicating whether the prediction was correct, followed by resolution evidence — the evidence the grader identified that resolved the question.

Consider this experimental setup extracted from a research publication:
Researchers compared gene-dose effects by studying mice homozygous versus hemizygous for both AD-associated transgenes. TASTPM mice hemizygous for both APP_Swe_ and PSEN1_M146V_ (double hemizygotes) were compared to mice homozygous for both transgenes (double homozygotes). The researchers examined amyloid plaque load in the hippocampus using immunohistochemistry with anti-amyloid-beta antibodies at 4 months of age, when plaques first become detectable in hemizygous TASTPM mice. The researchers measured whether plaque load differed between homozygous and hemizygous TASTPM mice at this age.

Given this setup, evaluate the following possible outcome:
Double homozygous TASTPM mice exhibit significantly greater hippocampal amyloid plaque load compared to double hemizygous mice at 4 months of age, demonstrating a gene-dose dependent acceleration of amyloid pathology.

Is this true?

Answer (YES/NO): YES